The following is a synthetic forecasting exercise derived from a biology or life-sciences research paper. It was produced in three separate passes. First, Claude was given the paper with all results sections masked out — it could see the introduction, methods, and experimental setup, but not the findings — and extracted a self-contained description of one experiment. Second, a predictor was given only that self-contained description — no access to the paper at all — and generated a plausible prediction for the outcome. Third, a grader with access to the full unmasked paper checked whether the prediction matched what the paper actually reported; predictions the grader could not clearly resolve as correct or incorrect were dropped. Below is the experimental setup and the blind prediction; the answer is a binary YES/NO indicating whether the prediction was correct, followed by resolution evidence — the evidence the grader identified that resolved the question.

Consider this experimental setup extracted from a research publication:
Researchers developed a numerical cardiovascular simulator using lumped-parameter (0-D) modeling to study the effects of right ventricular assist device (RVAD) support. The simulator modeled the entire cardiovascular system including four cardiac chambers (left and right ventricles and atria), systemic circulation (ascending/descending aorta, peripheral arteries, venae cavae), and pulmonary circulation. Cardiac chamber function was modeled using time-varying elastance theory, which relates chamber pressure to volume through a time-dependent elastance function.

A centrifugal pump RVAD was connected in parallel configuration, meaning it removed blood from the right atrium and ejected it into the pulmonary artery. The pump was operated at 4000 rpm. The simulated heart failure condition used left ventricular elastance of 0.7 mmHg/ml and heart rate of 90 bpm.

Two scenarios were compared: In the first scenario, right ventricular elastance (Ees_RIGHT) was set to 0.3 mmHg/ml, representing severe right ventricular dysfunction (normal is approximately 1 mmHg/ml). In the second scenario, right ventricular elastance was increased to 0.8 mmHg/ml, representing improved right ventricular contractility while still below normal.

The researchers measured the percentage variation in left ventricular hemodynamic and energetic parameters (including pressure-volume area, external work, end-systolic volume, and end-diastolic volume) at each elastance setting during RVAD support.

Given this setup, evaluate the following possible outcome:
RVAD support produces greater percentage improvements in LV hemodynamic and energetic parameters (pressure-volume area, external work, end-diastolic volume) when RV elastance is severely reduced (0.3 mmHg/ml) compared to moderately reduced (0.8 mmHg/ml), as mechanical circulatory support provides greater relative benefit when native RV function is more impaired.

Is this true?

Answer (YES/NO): YES